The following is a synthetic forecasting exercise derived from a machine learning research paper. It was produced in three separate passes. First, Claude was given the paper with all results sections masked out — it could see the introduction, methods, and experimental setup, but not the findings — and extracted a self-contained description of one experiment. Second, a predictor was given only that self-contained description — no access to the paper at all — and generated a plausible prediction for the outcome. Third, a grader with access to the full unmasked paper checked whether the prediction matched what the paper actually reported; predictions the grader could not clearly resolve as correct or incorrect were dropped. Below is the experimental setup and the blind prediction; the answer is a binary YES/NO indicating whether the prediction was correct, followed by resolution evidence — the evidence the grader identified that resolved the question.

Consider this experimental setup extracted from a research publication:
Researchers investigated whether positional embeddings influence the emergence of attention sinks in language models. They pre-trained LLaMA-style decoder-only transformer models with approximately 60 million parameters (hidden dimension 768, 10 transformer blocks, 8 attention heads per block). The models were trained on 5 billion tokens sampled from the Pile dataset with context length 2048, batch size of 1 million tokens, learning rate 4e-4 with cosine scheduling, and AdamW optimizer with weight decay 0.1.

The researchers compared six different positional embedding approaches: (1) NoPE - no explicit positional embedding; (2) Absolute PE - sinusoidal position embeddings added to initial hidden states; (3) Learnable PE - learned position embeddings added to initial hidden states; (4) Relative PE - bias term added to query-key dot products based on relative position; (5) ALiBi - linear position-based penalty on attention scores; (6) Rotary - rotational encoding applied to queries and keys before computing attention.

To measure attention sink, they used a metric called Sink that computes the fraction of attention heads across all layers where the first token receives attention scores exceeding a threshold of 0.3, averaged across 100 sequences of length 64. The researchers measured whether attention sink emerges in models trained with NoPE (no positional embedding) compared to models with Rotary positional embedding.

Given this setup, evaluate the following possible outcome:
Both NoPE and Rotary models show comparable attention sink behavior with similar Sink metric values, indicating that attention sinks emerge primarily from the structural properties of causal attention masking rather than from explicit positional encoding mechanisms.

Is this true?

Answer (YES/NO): YES